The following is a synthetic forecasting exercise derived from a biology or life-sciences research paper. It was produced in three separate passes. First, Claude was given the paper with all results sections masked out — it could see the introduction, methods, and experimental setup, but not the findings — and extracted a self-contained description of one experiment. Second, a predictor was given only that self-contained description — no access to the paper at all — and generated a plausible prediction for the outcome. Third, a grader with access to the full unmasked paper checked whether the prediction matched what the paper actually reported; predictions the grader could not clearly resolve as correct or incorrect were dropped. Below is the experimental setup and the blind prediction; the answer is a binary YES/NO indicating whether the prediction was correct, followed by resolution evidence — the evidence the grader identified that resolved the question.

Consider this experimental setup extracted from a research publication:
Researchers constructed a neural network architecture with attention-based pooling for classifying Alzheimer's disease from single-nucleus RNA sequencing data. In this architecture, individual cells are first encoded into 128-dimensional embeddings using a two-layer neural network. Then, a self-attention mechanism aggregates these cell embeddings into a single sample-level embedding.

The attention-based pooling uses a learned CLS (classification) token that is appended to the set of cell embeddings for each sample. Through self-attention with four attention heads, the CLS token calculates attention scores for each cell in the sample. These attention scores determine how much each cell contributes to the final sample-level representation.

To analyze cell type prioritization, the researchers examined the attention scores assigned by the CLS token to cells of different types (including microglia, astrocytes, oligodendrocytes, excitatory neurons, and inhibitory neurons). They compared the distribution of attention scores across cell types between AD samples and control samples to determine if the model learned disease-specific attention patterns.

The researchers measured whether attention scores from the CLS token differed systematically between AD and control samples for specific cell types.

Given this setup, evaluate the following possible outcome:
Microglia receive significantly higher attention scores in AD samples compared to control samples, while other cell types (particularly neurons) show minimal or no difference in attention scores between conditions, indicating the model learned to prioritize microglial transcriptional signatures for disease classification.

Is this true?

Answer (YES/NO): NO